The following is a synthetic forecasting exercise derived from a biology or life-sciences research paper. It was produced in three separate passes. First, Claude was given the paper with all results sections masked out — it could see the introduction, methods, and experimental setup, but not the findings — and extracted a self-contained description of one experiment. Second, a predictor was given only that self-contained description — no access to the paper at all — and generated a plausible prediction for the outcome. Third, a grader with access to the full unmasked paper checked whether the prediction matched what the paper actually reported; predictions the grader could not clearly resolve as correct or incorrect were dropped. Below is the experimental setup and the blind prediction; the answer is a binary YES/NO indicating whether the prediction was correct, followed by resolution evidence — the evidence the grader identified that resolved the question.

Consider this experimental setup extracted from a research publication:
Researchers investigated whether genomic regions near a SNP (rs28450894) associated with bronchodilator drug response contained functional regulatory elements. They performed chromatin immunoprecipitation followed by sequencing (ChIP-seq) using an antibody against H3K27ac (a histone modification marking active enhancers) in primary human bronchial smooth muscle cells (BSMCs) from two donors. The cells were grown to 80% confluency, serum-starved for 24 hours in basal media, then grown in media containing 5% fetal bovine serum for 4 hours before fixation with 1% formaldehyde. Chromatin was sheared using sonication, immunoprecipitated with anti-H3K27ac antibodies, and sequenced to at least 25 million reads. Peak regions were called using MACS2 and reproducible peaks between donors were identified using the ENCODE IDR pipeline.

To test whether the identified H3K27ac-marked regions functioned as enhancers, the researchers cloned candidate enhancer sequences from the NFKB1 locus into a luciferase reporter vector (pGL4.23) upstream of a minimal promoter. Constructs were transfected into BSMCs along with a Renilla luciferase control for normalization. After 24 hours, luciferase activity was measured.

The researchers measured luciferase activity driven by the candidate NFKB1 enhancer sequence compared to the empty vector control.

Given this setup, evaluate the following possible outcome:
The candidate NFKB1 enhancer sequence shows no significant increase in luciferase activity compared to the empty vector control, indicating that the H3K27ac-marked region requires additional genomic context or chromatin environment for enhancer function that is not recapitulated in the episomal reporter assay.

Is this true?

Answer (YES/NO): NO